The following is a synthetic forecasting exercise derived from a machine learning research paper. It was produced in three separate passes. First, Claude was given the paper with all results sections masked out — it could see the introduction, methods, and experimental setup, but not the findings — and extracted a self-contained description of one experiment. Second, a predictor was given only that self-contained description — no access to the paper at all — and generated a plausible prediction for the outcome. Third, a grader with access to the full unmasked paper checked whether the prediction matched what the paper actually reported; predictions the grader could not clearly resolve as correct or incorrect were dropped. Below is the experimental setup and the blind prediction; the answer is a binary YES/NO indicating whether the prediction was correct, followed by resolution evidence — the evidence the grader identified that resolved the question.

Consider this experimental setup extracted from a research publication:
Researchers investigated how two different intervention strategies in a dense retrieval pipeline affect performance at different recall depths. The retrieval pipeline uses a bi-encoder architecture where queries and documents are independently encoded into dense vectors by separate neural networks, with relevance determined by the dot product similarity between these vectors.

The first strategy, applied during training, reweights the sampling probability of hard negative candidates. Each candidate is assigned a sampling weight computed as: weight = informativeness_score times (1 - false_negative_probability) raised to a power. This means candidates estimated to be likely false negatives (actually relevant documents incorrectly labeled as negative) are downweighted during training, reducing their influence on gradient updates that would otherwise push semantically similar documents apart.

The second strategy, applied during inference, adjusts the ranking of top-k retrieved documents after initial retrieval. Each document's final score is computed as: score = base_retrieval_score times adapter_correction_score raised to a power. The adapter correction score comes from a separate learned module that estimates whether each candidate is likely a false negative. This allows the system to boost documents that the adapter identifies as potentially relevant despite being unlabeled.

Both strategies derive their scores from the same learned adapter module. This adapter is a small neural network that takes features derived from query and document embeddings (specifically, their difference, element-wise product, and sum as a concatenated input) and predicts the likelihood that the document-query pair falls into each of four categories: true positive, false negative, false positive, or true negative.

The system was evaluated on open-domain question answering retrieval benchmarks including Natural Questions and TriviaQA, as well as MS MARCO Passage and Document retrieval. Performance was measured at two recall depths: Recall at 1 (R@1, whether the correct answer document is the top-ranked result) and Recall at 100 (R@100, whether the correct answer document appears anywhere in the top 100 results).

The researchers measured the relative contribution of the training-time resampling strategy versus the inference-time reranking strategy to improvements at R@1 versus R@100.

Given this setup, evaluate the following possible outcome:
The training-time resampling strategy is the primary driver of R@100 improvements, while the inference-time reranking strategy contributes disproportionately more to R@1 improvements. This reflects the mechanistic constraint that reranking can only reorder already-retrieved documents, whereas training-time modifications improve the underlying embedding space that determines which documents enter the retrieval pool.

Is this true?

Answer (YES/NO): YES